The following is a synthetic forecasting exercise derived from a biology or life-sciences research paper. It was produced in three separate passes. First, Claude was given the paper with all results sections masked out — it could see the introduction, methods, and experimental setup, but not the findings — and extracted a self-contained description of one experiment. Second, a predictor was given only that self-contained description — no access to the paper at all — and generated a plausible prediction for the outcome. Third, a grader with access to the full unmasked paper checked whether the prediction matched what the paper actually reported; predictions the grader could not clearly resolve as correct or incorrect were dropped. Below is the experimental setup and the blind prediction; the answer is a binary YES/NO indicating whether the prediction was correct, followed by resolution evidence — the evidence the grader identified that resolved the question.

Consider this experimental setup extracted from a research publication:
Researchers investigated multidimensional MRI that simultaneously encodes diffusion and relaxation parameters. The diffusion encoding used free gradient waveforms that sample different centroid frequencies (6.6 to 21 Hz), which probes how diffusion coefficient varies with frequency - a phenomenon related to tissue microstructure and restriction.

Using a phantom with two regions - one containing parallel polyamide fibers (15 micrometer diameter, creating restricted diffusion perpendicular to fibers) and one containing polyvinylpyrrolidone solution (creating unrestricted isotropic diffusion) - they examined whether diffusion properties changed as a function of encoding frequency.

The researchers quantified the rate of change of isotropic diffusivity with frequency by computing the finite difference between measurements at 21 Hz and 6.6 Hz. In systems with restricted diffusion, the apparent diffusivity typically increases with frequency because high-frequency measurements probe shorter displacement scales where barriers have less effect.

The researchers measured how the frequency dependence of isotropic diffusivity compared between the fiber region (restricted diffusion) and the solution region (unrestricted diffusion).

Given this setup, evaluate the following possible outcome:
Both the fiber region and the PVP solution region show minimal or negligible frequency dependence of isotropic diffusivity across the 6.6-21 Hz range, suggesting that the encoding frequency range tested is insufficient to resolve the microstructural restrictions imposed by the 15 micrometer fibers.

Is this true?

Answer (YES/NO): NO